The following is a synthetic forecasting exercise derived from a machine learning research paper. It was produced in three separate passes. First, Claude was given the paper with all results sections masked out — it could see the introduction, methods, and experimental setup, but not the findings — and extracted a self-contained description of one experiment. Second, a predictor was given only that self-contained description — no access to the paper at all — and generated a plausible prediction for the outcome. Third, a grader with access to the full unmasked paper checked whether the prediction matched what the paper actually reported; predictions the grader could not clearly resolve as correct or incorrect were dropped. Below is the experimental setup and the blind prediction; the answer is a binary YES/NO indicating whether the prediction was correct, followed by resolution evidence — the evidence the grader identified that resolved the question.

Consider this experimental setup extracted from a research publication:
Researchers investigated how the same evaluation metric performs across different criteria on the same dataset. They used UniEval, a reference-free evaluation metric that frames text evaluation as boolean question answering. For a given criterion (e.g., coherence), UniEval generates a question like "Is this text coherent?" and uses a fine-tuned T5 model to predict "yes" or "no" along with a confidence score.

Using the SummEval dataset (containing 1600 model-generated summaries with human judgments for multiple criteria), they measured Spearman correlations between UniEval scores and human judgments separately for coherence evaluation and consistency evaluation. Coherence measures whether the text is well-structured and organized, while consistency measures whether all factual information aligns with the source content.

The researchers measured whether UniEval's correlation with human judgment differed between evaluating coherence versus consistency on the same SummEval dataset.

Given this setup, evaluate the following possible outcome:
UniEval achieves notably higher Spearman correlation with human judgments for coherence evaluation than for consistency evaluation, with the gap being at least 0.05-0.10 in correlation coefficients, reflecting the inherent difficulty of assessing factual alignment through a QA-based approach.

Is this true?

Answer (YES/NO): YES